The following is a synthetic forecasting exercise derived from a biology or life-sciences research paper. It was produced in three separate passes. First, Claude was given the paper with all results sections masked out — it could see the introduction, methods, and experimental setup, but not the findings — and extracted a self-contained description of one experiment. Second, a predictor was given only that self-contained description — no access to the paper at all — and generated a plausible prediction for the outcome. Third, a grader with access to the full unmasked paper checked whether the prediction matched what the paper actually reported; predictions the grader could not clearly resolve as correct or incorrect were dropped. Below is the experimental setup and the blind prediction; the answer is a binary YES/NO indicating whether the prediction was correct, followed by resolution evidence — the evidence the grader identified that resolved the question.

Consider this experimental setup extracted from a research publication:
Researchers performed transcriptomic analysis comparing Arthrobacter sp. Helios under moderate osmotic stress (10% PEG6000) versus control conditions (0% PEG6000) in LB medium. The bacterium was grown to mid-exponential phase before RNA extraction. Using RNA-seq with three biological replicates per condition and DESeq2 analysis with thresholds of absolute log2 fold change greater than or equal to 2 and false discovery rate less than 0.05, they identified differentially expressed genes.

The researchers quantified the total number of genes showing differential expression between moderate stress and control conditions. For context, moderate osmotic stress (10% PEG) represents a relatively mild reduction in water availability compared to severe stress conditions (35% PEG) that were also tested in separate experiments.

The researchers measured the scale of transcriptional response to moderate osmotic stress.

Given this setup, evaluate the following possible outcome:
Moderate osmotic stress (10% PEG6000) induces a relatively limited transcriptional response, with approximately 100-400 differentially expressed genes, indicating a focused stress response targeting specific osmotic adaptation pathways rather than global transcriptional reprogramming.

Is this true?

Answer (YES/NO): YES